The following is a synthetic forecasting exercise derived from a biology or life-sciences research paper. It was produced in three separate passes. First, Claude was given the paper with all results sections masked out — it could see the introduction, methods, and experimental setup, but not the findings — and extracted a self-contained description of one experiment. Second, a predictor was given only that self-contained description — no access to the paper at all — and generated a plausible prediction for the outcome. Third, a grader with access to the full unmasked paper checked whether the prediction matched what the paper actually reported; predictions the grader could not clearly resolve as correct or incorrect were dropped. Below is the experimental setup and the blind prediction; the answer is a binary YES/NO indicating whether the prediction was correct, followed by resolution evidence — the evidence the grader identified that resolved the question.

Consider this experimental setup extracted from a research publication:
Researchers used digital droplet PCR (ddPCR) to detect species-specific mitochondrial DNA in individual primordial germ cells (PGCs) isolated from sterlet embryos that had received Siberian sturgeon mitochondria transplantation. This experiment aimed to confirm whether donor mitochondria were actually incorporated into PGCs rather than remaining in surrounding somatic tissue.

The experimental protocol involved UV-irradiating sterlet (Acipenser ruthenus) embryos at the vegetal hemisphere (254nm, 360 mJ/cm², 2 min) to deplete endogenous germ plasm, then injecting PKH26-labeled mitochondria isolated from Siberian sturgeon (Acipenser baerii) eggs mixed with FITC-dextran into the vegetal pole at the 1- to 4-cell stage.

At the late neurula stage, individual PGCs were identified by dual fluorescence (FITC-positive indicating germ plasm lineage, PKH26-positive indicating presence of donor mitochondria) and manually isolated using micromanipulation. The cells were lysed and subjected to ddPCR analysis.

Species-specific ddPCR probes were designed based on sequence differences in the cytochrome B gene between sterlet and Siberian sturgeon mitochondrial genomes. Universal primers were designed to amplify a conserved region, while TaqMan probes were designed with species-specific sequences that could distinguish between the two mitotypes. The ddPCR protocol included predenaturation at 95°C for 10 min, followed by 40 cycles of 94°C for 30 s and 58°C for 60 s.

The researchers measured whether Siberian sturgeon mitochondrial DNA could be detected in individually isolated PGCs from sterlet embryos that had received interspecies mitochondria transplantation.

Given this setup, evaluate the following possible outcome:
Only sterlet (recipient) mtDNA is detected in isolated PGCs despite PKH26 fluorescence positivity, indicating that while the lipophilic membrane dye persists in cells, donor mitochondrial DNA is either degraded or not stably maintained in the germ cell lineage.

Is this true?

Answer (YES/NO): NO